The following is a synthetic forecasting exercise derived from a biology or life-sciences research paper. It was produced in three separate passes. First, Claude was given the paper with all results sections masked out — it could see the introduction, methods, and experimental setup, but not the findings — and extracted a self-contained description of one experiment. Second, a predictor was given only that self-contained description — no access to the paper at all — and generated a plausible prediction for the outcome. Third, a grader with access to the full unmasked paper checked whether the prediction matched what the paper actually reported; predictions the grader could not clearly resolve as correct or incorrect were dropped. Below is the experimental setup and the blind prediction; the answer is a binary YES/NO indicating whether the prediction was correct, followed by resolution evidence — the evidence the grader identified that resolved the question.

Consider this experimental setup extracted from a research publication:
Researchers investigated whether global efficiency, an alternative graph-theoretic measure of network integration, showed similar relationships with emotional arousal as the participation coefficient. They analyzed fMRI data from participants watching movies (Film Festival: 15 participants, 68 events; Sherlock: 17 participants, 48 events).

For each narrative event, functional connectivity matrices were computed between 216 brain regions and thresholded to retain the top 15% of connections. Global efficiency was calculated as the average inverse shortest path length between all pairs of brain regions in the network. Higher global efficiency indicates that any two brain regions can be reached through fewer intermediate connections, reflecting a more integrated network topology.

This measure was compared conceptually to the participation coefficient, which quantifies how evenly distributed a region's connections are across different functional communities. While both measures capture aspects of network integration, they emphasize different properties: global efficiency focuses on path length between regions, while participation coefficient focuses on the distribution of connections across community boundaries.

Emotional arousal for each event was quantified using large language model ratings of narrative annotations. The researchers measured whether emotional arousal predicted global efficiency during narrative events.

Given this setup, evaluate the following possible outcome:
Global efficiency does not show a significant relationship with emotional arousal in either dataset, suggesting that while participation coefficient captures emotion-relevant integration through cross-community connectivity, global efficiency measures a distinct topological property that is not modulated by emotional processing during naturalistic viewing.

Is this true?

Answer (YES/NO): NO